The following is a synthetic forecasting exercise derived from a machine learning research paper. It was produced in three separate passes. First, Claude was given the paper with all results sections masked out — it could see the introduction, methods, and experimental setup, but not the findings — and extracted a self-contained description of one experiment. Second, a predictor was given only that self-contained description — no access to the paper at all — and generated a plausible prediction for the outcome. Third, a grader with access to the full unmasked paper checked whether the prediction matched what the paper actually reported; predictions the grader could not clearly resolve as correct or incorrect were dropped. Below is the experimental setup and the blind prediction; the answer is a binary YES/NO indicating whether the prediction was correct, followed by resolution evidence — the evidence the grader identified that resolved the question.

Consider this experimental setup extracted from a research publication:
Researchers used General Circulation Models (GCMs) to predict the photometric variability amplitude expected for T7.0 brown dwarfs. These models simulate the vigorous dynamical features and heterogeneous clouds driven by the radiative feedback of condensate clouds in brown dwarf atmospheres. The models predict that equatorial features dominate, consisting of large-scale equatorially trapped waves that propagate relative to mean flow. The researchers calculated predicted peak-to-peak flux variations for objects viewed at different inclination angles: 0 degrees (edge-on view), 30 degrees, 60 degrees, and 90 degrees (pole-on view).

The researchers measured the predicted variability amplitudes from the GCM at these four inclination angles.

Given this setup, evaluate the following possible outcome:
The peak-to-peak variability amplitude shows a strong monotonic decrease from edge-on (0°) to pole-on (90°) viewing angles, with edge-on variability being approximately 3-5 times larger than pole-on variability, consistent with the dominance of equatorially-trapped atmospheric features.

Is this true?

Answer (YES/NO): YES